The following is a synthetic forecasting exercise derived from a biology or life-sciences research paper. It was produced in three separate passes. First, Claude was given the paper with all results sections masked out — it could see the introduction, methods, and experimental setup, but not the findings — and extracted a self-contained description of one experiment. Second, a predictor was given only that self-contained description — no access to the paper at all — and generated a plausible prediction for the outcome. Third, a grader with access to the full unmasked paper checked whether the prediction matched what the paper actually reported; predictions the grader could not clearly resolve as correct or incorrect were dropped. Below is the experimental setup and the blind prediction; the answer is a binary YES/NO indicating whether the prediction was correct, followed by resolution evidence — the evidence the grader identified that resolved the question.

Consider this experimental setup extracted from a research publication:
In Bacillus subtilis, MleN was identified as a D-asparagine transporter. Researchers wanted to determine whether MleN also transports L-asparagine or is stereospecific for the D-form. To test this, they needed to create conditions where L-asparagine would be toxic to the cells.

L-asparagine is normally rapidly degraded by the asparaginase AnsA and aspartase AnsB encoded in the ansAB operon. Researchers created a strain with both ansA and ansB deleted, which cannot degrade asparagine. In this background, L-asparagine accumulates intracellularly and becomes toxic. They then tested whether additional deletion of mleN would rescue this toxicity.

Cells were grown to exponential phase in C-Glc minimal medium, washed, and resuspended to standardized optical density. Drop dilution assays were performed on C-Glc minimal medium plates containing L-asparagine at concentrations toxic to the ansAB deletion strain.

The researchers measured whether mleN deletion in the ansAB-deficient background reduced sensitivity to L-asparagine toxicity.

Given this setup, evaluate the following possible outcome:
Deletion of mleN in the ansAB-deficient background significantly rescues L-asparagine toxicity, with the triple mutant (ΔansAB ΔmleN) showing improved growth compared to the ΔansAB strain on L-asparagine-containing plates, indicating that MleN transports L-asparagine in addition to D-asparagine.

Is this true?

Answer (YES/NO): NO